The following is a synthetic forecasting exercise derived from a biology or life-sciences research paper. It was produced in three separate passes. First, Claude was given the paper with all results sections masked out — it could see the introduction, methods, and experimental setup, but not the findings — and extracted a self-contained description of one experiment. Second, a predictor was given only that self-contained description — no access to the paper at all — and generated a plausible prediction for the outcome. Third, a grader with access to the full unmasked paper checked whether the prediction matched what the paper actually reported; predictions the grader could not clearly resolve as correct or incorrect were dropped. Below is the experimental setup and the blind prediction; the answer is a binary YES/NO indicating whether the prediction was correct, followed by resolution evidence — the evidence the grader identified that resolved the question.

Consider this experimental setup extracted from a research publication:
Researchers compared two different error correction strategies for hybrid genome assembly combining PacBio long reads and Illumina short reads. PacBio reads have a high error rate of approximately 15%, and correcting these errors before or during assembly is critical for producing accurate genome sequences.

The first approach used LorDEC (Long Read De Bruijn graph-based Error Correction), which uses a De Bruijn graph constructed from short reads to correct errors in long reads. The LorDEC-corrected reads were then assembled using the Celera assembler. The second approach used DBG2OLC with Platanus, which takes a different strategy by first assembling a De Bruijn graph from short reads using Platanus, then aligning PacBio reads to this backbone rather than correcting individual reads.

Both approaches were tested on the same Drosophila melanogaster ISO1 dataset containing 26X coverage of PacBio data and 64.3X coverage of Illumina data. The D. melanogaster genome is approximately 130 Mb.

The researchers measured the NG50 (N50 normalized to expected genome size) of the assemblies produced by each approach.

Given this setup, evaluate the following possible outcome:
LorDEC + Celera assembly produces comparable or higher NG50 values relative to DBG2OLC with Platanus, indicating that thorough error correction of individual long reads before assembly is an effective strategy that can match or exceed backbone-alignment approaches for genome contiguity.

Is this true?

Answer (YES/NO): NO